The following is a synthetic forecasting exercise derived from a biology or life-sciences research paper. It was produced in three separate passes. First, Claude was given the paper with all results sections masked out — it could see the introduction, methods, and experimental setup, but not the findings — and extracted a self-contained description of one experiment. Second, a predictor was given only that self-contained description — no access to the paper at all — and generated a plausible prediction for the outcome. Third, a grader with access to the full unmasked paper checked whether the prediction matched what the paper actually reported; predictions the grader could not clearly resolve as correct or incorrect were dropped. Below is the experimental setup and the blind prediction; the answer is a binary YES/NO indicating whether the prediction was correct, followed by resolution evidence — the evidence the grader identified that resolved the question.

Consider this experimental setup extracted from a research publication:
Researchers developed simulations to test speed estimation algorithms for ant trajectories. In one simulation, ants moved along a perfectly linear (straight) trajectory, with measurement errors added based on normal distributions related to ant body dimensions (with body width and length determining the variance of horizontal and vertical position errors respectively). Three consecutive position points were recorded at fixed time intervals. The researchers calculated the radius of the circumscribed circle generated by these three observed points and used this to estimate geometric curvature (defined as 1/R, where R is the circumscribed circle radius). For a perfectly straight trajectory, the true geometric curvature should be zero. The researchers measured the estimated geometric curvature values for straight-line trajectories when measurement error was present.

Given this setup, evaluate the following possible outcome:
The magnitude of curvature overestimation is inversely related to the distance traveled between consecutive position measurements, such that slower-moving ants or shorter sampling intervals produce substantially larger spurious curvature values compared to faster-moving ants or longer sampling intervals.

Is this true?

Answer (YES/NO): YES